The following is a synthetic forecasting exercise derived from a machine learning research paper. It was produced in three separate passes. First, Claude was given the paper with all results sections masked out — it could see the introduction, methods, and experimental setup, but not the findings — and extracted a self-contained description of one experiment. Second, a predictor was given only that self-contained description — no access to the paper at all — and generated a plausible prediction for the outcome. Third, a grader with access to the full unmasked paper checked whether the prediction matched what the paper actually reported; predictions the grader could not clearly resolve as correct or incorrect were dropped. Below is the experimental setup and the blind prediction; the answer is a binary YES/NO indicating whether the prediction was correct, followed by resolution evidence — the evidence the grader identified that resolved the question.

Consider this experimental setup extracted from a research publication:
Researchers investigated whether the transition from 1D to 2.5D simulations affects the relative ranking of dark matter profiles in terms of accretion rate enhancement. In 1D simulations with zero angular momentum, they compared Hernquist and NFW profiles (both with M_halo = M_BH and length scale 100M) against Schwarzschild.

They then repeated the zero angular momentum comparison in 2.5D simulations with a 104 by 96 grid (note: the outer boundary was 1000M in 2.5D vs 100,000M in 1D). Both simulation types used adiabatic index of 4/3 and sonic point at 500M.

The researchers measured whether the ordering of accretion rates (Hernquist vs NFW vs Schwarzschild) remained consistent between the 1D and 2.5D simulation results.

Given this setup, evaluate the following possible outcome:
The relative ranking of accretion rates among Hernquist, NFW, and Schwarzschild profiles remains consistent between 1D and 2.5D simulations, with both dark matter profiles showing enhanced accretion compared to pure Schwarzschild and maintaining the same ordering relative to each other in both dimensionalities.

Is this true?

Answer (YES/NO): YES